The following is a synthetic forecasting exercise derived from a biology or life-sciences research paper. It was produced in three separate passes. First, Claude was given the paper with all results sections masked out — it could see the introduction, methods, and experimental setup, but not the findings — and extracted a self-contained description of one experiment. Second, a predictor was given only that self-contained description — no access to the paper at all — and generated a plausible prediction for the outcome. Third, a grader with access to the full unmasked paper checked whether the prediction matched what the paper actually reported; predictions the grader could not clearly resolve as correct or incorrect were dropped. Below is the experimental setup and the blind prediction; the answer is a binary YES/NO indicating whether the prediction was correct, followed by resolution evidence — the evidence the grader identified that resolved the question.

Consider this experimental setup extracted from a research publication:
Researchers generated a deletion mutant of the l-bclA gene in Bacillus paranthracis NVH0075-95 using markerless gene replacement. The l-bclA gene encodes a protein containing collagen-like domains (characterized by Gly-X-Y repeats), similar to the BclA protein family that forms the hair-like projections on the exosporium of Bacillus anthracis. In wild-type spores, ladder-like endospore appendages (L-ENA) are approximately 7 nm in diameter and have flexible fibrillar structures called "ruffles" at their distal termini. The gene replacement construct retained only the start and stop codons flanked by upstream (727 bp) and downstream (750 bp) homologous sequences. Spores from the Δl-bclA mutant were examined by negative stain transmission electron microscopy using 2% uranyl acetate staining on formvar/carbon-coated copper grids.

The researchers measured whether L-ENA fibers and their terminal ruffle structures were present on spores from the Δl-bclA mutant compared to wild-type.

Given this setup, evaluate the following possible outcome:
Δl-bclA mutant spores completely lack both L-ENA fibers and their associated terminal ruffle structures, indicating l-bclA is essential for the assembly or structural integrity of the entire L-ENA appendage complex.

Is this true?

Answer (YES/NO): NO